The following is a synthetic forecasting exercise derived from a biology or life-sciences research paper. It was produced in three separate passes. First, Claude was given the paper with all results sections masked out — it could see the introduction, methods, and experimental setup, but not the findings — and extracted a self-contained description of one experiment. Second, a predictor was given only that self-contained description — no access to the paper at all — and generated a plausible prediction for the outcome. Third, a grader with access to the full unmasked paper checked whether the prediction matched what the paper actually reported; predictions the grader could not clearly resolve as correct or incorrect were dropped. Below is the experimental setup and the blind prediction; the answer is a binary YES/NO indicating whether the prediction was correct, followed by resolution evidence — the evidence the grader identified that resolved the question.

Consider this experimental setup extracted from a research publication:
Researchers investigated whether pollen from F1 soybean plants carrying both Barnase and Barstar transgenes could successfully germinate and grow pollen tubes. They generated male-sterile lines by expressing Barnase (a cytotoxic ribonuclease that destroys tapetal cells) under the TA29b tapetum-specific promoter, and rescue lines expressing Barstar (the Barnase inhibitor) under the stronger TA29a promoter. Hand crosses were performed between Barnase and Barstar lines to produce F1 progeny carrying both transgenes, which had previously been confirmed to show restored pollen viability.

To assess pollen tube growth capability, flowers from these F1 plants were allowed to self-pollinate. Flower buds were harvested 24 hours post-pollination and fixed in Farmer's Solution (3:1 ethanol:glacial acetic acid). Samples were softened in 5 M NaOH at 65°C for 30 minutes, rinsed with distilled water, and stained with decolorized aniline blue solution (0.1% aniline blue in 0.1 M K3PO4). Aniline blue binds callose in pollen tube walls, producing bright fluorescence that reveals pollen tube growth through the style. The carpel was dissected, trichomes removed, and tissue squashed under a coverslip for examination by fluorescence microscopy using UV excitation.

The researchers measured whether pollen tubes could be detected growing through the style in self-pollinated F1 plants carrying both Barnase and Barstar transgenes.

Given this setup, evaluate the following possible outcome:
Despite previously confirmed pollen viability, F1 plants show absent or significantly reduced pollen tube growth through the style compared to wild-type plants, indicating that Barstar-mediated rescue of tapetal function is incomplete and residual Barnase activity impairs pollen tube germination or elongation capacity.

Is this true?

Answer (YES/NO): NO